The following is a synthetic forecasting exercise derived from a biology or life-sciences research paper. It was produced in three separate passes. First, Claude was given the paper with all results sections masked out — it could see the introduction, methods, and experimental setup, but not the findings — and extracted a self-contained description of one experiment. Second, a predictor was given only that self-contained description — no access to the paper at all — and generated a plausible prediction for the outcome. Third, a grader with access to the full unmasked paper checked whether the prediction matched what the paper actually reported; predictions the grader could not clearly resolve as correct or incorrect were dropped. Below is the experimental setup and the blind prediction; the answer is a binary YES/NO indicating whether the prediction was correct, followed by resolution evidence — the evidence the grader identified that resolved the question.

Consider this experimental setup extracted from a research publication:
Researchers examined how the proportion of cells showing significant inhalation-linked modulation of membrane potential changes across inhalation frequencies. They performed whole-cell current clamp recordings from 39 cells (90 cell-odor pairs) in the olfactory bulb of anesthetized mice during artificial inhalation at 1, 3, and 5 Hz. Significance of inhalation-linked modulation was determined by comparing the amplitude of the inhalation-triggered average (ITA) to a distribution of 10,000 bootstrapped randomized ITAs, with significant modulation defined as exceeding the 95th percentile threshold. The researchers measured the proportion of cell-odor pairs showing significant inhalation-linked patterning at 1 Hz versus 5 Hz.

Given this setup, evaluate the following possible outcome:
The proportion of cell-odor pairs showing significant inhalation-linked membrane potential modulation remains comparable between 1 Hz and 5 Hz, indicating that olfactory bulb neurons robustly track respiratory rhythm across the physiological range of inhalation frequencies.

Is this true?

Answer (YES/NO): NO